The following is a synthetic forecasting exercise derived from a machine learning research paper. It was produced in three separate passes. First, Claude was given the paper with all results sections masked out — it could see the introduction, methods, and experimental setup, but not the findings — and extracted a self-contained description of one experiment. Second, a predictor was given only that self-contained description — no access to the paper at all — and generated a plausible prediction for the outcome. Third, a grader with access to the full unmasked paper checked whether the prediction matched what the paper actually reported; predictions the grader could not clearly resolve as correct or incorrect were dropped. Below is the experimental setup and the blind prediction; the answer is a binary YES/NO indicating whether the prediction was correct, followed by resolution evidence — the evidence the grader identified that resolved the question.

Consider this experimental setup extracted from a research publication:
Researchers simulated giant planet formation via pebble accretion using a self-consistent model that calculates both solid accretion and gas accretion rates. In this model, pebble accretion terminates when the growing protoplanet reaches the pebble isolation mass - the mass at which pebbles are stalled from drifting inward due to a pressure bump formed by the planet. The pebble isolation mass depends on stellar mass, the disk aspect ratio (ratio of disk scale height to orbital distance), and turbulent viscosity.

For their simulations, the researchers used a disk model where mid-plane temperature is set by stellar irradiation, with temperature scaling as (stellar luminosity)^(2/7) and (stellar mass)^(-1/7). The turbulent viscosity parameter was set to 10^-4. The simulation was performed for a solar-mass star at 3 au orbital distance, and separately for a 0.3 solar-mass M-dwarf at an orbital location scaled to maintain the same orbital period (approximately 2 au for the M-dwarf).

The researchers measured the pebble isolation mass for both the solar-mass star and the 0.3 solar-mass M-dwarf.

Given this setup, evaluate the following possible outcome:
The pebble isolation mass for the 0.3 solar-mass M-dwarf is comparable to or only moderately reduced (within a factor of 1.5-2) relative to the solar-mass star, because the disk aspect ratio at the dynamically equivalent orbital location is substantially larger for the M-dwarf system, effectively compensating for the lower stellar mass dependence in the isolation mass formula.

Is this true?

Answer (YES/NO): YES